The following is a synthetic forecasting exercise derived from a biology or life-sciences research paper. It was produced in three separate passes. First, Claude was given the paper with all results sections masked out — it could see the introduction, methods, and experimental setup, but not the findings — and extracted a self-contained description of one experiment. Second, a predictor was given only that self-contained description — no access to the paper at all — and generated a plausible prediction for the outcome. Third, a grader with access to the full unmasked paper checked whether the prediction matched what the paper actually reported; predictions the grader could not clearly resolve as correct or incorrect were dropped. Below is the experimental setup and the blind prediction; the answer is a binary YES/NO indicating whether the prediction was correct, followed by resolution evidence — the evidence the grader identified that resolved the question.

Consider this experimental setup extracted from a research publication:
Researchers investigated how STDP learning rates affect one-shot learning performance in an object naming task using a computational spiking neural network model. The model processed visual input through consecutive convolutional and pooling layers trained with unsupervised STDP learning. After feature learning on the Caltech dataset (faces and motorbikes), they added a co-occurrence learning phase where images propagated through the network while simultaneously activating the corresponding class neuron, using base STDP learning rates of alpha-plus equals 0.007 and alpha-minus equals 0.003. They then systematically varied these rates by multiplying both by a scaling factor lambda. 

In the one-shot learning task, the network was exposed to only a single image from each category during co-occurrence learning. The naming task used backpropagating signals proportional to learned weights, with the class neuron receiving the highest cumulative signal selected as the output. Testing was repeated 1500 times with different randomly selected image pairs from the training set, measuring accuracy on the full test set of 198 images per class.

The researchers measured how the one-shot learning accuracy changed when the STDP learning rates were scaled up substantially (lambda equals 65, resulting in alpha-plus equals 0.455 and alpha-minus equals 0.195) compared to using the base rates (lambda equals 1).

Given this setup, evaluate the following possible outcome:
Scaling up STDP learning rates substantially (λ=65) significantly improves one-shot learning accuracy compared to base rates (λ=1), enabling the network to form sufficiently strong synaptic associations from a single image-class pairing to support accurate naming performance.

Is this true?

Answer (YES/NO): YES